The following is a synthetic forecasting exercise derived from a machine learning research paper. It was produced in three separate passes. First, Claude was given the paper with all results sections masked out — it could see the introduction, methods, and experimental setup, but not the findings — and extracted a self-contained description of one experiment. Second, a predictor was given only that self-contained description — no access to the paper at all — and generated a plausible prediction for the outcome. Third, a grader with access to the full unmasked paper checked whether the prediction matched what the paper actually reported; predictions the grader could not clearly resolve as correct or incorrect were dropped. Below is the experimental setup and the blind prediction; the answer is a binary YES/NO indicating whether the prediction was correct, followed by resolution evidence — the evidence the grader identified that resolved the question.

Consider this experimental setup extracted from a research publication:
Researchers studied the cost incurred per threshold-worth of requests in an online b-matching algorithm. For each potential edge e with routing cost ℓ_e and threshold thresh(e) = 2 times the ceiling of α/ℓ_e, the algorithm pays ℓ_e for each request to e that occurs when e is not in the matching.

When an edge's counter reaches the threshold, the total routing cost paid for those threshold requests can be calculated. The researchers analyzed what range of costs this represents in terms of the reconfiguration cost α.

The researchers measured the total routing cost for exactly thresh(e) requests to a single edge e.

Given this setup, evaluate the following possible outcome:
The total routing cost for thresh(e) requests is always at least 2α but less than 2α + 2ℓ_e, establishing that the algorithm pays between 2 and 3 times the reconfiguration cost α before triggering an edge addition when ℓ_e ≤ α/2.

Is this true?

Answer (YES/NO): NO